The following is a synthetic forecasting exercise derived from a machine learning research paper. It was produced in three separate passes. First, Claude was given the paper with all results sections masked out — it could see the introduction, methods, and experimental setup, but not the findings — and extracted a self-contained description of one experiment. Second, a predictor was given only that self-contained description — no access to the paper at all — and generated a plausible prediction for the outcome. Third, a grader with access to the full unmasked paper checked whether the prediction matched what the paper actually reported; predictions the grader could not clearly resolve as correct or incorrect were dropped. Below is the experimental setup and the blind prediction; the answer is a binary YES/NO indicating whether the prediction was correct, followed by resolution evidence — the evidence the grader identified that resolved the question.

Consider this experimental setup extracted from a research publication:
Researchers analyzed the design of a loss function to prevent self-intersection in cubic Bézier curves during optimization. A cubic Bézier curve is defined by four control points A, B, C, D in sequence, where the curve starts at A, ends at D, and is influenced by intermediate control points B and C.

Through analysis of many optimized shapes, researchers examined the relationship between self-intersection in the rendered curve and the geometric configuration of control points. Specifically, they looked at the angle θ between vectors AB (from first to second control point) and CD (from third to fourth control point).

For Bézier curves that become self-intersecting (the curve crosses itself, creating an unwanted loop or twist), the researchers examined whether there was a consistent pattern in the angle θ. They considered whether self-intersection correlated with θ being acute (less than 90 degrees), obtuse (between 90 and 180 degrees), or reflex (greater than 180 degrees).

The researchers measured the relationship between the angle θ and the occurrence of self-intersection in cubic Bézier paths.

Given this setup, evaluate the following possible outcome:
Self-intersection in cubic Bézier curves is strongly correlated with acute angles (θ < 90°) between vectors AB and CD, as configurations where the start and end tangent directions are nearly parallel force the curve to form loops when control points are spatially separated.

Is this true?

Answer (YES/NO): NO